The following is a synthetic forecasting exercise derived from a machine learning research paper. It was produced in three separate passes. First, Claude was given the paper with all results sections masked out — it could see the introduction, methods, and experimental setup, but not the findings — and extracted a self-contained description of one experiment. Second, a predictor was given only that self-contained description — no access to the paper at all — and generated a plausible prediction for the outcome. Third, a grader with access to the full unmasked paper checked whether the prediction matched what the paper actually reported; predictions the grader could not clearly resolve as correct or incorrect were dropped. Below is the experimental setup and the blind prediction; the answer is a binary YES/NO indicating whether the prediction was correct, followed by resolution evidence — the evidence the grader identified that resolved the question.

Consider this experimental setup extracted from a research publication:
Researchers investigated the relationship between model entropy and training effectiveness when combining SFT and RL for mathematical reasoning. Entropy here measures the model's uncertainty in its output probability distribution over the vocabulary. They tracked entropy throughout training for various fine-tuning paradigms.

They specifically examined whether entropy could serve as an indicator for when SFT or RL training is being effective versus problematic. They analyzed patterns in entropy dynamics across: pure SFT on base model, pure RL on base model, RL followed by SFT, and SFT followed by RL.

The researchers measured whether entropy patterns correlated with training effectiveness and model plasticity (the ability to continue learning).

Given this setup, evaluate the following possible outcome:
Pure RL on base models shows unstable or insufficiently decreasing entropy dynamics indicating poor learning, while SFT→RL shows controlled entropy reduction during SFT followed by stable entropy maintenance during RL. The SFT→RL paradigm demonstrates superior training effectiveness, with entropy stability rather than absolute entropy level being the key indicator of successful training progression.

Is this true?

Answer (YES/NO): NO